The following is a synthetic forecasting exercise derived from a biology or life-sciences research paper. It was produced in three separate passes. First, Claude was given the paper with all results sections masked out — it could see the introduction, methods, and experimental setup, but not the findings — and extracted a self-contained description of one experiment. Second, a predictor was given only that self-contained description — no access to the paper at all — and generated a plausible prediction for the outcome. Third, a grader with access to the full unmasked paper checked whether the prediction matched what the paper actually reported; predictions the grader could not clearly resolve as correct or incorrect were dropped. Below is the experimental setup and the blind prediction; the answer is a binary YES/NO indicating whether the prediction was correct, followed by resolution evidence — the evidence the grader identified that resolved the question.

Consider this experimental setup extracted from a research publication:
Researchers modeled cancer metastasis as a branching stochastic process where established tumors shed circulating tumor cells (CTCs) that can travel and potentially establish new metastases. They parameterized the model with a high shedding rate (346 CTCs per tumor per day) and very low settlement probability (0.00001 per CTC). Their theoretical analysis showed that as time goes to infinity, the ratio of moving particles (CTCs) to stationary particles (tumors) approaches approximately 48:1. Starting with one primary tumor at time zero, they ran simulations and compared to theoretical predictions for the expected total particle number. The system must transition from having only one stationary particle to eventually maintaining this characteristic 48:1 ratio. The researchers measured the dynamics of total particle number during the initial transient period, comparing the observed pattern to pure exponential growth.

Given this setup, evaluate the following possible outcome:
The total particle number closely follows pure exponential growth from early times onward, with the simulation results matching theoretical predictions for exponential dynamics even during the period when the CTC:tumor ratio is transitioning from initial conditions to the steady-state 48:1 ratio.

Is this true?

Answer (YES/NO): NO